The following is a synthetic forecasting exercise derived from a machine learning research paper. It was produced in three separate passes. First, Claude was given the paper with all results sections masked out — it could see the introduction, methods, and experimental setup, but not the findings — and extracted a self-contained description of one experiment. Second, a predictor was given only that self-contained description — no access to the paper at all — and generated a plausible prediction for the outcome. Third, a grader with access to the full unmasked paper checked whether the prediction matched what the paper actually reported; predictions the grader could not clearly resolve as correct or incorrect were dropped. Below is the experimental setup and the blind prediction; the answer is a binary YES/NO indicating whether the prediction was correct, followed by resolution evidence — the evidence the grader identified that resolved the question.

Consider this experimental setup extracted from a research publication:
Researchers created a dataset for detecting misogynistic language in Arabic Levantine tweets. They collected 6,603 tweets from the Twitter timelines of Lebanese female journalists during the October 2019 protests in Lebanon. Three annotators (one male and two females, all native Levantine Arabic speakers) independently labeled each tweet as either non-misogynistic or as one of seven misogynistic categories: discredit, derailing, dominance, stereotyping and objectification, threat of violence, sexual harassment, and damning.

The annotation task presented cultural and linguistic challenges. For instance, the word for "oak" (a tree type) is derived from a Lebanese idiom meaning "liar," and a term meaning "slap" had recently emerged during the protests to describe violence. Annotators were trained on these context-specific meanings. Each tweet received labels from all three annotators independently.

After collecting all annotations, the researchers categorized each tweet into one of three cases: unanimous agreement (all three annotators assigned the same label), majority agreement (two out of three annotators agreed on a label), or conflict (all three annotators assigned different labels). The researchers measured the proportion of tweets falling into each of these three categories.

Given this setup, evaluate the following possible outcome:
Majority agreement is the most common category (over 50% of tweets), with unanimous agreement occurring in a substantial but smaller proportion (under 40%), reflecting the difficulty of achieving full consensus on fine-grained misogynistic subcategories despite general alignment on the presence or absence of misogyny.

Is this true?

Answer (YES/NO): NO